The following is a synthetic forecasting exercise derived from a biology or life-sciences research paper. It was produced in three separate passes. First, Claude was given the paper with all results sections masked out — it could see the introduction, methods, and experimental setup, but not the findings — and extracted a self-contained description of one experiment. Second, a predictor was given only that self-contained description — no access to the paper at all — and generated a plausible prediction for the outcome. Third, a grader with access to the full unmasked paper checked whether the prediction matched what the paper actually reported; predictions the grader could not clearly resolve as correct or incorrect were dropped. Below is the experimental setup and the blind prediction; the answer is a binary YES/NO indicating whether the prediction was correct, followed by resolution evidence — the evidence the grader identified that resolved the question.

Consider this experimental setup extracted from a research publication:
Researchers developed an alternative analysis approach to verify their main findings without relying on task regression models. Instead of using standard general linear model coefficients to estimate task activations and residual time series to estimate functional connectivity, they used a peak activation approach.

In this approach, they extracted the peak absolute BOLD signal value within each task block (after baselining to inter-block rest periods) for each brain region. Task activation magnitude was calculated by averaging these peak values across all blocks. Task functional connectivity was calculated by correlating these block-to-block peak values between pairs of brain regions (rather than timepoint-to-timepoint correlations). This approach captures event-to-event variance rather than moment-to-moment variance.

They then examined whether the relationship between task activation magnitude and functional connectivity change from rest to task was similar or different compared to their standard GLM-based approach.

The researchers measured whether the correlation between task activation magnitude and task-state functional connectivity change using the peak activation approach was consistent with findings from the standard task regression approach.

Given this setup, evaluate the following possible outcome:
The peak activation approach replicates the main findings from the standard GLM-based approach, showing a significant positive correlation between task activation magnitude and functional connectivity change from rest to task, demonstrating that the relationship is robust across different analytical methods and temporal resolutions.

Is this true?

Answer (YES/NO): NO